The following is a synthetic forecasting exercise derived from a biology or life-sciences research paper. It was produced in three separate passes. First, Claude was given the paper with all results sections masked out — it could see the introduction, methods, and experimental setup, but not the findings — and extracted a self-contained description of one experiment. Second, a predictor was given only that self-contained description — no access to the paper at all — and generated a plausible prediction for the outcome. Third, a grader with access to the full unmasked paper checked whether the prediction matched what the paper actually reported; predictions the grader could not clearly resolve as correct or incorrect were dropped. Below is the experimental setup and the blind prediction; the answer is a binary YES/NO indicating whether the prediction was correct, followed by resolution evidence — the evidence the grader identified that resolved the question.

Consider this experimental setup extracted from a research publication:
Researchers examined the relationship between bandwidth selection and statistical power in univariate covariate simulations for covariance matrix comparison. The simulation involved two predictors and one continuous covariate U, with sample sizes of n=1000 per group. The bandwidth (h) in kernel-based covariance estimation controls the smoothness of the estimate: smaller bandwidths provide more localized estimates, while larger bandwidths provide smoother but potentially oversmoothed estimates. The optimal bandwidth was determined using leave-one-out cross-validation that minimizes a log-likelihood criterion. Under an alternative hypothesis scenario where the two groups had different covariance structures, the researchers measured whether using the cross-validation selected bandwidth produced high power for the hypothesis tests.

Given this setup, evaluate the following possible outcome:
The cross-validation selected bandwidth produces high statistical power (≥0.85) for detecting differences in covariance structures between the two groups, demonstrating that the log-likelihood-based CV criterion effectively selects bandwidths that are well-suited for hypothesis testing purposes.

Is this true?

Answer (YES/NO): NO